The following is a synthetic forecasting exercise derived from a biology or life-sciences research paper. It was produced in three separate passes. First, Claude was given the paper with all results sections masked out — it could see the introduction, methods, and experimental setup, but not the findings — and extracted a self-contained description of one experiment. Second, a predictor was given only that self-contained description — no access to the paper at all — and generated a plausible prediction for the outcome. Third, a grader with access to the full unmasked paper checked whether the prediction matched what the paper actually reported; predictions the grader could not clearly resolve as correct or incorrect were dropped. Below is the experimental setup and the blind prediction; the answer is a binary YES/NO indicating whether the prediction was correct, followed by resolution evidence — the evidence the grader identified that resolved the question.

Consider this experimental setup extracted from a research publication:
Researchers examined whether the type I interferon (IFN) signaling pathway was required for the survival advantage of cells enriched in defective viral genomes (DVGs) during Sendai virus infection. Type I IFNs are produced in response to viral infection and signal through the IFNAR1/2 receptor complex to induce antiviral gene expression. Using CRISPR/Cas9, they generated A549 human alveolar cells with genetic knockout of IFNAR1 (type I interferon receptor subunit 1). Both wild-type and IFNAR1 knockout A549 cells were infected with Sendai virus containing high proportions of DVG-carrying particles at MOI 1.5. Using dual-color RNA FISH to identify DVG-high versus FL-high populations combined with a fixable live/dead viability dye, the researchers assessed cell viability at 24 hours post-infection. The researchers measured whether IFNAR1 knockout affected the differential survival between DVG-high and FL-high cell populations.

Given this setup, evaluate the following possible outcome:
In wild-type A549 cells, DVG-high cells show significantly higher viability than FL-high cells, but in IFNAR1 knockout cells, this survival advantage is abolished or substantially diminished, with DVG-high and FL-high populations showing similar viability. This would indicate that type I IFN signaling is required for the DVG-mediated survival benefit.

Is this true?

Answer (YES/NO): NO